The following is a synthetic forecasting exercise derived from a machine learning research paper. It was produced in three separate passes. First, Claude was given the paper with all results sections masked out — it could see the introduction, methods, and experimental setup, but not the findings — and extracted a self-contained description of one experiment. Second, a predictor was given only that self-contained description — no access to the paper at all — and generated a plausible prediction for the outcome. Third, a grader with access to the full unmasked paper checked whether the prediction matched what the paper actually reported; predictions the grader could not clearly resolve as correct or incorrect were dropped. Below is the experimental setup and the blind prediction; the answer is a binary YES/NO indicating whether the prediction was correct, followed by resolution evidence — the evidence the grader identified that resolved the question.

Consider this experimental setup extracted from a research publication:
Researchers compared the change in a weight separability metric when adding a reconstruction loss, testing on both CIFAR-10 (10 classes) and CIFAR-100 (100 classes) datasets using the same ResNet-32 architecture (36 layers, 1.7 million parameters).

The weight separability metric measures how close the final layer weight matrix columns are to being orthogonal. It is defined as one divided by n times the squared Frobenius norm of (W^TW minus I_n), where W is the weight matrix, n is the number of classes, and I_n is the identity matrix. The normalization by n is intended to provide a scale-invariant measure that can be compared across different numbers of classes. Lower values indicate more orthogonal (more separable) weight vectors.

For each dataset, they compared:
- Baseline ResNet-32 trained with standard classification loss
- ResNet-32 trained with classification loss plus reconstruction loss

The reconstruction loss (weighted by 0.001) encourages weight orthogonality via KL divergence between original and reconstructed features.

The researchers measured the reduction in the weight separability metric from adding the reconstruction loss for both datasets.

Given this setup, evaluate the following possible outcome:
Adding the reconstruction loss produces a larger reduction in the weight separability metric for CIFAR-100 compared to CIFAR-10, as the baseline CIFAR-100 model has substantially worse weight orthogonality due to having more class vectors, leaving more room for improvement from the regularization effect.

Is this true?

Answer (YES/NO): NO